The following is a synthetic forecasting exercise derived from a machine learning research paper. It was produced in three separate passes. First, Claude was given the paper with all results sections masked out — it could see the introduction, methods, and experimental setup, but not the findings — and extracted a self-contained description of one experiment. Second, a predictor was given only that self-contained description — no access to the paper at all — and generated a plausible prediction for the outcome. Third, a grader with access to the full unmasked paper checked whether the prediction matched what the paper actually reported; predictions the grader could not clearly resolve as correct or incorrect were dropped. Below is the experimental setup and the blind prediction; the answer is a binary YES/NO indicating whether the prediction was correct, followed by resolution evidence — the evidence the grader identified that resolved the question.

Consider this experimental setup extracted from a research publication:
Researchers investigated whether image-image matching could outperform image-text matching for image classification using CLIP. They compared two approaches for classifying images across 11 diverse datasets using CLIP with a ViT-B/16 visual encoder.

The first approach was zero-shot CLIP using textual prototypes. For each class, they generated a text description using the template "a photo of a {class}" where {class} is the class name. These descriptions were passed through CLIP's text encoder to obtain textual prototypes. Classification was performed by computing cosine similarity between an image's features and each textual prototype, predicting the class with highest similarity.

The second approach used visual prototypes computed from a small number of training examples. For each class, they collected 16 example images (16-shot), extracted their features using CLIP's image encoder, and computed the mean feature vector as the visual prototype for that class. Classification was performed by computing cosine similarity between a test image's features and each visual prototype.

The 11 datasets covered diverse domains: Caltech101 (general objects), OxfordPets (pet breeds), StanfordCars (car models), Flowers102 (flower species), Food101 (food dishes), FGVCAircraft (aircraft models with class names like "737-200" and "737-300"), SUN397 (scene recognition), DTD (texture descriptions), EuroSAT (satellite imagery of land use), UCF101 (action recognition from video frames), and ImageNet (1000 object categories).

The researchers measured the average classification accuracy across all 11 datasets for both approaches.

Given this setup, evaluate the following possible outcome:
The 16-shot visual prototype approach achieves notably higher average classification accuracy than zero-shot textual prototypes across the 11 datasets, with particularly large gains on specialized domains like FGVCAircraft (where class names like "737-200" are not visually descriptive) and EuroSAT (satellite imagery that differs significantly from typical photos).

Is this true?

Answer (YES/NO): YES